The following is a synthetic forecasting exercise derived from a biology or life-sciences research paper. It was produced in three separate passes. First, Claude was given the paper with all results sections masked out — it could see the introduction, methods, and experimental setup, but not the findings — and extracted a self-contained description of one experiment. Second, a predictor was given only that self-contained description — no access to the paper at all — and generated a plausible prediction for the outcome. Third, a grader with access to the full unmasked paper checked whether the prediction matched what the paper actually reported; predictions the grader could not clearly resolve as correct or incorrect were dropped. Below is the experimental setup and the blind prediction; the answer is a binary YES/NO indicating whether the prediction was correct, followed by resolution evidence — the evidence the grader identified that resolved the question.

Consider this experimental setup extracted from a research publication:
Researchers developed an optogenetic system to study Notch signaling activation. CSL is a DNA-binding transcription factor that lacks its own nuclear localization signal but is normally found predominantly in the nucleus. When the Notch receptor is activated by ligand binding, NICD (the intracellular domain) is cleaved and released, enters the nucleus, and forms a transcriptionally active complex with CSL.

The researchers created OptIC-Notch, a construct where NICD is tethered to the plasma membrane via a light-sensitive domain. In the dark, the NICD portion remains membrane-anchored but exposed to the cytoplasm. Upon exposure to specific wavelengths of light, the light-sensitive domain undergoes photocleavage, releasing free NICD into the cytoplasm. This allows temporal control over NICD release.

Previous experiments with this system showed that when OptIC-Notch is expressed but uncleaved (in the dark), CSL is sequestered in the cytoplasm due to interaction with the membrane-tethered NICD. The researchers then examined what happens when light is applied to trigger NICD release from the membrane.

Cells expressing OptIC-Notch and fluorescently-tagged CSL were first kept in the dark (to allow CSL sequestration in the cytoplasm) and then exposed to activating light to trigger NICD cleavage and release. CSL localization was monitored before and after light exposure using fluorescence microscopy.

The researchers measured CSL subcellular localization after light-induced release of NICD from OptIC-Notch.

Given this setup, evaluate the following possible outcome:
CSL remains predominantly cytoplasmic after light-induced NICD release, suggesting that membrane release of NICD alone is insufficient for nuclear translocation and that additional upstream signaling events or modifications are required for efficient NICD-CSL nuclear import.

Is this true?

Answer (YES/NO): NO